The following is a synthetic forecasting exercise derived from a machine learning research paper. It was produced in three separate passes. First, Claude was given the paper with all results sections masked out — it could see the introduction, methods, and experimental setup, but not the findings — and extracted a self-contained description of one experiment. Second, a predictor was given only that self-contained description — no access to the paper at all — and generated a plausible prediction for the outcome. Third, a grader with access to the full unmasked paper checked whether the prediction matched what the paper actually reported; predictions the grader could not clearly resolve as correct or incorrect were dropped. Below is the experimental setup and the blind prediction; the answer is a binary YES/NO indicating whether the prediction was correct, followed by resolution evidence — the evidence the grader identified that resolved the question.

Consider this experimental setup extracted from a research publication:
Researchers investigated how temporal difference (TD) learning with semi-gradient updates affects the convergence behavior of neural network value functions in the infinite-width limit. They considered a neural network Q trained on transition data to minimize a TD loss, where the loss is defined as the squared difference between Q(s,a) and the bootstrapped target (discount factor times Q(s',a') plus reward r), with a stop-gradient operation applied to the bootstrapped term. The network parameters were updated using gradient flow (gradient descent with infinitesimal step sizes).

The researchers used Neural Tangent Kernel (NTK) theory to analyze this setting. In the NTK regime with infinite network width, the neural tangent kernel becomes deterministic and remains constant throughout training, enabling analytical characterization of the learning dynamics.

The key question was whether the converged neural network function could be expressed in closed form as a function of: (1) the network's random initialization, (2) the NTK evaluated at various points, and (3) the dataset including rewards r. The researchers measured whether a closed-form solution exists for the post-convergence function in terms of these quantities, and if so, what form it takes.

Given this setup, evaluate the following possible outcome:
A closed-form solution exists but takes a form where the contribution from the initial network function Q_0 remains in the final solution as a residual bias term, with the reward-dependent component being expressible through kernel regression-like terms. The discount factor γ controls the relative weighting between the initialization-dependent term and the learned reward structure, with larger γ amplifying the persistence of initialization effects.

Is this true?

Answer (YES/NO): NO